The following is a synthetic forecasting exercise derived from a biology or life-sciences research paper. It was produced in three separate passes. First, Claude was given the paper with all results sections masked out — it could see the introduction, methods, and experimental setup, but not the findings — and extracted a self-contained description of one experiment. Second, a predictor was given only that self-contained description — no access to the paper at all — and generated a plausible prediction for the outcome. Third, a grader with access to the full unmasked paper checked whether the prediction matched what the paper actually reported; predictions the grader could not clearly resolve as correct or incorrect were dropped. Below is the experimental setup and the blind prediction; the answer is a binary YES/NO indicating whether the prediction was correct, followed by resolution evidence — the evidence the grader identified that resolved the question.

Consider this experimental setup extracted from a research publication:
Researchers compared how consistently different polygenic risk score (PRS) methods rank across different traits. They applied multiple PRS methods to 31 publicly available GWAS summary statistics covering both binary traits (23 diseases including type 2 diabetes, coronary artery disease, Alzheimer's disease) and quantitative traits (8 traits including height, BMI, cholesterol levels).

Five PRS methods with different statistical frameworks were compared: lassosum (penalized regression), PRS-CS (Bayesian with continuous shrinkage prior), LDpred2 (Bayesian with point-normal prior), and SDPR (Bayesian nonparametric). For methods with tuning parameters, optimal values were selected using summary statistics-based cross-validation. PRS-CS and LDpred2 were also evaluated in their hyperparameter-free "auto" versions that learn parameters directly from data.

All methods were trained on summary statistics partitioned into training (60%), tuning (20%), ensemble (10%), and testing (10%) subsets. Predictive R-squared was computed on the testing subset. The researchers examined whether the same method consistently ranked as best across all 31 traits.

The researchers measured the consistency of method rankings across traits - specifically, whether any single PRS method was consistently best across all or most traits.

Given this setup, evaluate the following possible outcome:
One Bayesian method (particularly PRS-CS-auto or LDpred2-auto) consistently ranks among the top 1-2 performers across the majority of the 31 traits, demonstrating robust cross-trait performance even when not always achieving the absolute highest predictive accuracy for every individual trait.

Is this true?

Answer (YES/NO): NO